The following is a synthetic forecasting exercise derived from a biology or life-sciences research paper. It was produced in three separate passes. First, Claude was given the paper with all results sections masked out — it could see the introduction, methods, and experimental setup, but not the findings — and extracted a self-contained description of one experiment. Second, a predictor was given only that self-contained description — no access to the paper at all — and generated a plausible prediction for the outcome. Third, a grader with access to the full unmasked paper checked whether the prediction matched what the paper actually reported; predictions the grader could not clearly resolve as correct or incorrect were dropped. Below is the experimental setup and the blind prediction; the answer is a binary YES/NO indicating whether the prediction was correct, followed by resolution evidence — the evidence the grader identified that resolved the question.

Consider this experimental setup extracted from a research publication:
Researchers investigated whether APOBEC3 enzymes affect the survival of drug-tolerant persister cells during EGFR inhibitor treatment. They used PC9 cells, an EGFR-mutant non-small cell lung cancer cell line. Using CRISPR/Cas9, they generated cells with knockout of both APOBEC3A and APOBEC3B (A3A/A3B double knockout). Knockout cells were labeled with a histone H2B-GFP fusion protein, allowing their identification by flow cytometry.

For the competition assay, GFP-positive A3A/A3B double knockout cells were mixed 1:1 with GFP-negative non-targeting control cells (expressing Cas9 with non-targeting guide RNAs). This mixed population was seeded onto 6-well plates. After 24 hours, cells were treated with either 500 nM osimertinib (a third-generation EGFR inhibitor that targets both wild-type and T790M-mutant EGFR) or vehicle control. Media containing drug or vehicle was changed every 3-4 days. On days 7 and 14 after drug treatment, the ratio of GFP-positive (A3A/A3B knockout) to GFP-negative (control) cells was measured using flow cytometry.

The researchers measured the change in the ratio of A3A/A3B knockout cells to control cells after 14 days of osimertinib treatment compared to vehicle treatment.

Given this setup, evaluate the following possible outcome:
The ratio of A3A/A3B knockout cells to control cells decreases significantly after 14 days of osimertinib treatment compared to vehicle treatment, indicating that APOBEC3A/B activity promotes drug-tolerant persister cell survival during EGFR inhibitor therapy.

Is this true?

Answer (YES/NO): YES